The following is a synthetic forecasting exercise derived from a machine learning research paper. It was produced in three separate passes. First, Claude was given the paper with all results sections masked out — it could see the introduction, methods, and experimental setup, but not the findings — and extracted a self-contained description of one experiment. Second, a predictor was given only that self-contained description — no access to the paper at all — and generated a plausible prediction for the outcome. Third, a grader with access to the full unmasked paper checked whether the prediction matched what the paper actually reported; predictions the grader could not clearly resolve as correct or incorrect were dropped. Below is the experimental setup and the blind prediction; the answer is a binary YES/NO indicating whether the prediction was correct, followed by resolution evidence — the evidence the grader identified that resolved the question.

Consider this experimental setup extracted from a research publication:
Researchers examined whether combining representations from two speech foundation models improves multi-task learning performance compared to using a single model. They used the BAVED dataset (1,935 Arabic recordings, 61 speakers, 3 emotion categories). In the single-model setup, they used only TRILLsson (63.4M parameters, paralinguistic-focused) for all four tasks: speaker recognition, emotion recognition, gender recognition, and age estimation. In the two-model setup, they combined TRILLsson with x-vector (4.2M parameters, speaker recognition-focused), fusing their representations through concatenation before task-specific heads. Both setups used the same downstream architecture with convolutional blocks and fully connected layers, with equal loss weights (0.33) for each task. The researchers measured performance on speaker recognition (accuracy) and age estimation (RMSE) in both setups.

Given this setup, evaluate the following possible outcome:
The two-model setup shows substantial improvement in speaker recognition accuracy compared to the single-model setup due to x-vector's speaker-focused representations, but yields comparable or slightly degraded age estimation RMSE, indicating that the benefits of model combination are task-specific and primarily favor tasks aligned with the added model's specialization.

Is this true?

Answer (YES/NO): NO